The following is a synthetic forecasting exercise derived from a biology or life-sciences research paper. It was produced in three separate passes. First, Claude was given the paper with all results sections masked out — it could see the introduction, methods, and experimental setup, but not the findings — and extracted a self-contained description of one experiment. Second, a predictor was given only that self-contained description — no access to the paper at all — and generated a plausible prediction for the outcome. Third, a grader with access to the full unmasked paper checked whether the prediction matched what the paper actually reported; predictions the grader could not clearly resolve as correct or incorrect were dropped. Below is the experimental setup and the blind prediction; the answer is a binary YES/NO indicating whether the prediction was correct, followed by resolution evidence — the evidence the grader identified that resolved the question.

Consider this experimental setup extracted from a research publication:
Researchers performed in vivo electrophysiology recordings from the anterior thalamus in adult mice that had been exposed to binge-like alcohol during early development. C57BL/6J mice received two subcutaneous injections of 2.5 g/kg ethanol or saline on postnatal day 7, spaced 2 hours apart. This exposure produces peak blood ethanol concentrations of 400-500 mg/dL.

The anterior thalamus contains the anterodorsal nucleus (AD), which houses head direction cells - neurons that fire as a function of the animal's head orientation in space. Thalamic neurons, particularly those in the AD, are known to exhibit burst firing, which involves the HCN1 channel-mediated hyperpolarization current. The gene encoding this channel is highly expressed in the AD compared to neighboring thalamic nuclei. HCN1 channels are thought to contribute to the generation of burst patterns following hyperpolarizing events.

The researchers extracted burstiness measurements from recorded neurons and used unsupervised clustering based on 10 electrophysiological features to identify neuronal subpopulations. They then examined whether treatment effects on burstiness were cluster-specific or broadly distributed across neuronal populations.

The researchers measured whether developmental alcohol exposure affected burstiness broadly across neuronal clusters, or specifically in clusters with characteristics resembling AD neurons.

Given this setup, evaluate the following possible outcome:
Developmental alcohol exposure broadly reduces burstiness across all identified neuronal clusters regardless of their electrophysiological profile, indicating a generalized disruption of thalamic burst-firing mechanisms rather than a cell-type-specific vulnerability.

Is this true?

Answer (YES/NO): NO